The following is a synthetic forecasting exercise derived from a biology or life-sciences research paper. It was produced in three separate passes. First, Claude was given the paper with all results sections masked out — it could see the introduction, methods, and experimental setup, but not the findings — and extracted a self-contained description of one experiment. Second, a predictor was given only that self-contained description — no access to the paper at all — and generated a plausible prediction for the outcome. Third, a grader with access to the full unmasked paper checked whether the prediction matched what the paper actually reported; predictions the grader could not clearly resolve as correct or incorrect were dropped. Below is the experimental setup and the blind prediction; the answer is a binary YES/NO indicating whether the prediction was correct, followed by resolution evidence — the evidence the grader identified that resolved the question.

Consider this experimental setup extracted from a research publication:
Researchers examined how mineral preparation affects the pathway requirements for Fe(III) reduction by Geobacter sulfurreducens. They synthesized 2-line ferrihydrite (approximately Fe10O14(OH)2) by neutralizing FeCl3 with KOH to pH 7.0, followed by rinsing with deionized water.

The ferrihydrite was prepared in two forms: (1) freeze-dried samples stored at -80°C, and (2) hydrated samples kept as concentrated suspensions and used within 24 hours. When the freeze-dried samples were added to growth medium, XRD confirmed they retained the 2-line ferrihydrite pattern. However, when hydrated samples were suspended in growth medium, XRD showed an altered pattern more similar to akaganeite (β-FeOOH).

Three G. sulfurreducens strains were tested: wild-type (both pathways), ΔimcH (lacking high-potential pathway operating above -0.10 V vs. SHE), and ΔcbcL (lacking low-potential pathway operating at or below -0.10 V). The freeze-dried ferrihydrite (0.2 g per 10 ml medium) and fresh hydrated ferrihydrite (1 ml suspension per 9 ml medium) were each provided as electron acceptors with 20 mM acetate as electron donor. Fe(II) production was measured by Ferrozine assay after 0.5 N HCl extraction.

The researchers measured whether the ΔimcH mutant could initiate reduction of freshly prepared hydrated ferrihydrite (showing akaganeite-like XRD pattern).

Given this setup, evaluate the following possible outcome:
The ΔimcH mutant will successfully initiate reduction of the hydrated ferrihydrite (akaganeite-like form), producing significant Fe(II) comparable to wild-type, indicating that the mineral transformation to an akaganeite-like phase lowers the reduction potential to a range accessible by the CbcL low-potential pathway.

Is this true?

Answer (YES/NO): NO